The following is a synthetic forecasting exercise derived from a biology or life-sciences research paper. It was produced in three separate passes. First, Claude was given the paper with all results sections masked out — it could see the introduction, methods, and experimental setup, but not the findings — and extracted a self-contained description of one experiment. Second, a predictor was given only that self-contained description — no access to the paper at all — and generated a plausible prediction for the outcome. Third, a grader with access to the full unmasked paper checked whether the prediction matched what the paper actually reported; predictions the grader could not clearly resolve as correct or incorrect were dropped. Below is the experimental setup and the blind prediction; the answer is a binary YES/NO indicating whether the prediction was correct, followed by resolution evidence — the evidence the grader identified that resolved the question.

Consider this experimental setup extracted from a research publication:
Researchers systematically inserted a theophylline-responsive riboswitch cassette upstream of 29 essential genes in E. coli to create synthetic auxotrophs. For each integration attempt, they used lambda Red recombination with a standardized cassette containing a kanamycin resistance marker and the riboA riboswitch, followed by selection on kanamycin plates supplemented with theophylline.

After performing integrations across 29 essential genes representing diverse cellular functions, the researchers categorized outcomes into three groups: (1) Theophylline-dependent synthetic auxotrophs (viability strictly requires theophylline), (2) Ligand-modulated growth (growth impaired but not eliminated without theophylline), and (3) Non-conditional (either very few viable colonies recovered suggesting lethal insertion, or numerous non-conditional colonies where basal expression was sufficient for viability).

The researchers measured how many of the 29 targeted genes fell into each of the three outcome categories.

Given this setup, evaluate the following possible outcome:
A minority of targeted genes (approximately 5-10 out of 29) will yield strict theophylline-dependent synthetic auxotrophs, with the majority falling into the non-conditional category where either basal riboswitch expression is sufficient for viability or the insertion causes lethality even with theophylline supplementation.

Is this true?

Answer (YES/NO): NO